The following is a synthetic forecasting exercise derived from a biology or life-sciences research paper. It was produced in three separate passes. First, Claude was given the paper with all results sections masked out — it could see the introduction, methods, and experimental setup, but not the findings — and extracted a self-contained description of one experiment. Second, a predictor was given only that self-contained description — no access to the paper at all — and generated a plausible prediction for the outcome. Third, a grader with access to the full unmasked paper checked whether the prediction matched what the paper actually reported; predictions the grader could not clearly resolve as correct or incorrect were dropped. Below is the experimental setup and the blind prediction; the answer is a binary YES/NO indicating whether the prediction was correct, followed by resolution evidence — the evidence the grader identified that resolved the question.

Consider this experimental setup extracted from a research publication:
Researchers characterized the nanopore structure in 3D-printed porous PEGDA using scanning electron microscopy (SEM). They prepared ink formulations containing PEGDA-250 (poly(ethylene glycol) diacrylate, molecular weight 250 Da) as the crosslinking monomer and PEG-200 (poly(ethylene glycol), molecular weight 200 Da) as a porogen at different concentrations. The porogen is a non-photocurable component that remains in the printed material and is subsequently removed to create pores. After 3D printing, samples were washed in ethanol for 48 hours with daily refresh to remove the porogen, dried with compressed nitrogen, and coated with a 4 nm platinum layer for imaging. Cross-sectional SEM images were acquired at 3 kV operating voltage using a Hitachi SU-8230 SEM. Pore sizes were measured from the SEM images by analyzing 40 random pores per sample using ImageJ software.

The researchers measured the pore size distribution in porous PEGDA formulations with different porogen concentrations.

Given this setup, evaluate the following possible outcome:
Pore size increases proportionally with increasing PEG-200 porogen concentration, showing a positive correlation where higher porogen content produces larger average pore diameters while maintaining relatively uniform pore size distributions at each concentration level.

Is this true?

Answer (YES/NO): NO